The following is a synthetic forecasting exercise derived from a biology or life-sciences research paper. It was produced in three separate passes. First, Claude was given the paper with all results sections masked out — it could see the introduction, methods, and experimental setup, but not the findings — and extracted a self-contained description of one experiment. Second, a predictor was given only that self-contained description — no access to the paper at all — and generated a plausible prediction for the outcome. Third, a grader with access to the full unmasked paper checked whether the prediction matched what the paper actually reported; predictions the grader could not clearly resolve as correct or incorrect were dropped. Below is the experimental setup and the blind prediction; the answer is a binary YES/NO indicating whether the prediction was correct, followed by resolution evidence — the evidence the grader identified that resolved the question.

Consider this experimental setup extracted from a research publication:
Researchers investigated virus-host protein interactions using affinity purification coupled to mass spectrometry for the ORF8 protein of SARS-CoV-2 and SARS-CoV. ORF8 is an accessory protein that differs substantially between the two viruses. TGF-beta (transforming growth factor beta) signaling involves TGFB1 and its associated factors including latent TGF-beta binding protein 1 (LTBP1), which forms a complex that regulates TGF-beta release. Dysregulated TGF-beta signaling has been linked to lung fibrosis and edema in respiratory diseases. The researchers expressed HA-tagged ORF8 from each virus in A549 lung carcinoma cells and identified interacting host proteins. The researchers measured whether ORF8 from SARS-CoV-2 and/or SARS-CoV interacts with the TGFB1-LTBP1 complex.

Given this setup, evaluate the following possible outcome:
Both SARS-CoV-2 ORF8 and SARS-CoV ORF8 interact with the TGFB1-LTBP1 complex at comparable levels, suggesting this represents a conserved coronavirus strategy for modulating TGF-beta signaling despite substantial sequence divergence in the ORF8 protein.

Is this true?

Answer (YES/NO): NO